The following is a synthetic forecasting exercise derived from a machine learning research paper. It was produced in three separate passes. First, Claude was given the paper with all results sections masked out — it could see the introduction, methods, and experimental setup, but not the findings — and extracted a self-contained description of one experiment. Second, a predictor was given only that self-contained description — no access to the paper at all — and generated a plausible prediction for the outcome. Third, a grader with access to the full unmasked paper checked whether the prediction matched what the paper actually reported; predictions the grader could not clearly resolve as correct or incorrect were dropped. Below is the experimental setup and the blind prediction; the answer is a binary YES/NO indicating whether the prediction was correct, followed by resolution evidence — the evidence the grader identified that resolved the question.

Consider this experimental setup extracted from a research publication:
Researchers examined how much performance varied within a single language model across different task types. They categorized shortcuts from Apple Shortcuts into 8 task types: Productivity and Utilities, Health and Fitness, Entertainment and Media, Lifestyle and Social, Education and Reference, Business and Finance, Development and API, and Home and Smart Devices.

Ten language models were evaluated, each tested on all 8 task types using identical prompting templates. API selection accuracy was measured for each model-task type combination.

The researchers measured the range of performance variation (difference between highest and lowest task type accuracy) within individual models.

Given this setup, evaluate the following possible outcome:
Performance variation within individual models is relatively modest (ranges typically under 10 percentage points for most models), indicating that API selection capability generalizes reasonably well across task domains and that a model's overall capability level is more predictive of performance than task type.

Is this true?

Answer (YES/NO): NO